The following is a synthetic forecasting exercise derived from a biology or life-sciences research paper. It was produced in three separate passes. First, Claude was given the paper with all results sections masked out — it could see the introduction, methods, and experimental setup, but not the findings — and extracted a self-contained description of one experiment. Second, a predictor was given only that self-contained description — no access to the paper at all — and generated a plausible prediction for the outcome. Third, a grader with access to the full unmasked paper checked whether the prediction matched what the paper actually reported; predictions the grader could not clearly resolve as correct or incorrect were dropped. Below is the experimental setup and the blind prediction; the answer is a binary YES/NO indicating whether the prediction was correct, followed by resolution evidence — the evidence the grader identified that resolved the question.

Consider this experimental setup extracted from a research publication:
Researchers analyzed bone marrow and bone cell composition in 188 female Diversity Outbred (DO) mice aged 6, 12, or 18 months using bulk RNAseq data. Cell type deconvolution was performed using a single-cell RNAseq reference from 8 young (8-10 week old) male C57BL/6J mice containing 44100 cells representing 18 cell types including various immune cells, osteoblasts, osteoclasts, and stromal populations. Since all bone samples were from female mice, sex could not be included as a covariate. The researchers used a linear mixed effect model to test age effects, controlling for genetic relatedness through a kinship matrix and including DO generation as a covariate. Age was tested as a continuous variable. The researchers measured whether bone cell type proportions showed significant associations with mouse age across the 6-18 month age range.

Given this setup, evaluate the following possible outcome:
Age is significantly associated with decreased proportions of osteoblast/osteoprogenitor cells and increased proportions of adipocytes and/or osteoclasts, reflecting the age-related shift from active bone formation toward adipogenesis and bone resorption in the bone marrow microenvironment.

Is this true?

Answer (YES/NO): NO